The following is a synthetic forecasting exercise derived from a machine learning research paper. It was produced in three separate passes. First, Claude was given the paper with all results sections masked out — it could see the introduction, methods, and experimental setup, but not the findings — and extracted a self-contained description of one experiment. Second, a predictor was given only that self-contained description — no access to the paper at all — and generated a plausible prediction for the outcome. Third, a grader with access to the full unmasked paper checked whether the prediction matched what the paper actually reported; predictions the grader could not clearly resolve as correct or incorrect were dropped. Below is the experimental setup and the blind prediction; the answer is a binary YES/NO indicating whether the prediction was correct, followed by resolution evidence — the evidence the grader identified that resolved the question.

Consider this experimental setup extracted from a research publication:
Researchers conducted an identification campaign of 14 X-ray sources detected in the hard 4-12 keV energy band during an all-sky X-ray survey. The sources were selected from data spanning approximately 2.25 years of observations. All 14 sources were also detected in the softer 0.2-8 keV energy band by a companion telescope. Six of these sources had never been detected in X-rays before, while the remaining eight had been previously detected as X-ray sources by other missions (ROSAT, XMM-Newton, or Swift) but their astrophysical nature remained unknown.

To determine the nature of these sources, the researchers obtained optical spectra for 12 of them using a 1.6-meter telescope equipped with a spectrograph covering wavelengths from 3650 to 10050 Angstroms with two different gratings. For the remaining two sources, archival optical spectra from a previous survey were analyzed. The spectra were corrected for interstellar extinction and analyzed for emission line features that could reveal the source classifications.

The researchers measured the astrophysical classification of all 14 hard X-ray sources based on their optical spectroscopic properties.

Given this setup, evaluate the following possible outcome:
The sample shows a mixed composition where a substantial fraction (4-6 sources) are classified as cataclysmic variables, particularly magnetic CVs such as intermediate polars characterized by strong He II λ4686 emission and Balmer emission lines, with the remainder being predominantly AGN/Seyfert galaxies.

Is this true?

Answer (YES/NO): NO